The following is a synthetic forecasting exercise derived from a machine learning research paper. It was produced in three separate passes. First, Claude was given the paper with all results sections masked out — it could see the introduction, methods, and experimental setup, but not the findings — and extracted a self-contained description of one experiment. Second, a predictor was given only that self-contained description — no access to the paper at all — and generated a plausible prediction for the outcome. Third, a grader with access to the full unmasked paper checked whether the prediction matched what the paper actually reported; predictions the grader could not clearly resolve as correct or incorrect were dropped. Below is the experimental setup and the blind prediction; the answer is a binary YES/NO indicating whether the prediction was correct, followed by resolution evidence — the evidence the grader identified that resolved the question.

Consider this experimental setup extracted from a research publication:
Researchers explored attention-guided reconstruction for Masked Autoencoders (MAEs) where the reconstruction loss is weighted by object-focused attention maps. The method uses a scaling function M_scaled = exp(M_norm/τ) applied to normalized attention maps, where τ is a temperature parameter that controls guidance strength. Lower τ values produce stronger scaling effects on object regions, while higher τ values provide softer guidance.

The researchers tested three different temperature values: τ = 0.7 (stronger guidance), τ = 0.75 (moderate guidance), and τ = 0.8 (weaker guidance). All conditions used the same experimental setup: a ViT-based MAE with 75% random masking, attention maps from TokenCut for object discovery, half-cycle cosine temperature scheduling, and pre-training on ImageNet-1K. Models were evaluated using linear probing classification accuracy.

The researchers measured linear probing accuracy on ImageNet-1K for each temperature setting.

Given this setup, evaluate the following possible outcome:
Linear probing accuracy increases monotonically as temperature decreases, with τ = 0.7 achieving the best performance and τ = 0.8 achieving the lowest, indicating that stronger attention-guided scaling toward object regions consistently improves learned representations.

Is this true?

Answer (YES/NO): NO